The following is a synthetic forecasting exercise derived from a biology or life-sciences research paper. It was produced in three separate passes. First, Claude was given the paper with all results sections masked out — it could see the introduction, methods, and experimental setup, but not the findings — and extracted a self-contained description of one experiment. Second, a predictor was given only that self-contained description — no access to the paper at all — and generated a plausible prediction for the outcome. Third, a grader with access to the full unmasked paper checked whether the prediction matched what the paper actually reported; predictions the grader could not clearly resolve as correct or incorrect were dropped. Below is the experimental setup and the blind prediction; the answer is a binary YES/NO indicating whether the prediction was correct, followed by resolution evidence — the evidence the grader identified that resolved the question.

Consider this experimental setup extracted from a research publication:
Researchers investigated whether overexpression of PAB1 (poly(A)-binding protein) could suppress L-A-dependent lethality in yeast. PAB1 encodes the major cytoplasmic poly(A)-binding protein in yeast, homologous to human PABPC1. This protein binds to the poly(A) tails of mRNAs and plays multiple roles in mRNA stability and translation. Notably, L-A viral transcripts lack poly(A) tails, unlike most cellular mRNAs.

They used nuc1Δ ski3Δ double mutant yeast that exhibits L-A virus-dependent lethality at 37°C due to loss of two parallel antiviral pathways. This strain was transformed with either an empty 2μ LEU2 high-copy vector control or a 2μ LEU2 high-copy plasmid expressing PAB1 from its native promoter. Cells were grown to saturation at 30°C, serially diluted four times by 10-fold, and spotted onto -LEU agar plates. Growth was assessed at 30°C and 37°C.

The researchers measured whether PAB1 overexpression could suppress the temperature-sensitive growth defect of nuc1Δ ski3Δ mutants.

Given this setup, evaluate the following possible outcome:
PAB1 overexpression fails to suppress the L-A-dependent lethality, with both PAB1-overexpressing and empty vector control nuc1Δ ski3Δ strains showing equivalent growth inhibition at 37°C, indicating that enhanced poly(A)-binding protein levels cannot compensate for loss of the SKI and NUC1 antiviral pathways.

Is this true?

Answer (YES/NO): NO